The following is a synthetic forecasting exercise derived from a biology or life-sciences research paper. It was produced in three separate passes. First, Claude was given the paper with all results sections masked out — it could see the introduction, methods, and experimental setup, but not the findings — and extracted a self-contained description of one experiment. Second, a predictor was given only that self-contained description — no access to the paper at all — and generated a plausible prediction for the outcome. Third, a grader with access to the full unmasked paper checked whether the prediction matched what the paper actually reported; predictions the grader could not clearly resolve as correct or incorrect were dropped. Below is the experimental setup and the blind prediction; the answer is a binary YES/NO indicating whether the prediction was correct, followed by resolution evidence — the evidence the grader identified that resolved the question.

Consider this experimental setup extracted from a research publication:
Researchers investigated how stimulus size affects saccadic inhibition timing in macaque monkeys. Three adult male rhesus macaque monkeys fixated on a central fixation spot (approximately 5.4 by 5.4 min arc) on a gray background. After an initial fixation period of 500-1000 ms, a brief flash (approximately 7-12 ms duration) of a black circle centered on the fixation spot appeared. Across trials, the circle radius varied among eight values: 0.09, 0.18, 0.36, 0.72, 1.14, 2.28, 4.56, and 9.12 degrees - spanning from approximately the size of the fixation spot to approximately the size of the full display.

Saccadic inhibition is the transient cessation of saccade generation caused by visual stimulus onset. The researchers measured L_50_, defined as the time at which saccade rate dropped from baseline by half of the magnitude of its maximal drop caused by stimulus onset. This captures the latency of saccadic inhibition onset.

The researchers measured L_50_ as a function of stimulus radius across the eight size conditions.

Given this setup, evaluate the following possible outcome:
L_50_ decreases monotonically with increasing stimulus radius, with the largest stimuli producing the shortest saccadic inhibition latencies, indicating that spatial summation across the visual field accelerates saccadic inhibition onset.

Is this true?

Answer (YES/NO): YES